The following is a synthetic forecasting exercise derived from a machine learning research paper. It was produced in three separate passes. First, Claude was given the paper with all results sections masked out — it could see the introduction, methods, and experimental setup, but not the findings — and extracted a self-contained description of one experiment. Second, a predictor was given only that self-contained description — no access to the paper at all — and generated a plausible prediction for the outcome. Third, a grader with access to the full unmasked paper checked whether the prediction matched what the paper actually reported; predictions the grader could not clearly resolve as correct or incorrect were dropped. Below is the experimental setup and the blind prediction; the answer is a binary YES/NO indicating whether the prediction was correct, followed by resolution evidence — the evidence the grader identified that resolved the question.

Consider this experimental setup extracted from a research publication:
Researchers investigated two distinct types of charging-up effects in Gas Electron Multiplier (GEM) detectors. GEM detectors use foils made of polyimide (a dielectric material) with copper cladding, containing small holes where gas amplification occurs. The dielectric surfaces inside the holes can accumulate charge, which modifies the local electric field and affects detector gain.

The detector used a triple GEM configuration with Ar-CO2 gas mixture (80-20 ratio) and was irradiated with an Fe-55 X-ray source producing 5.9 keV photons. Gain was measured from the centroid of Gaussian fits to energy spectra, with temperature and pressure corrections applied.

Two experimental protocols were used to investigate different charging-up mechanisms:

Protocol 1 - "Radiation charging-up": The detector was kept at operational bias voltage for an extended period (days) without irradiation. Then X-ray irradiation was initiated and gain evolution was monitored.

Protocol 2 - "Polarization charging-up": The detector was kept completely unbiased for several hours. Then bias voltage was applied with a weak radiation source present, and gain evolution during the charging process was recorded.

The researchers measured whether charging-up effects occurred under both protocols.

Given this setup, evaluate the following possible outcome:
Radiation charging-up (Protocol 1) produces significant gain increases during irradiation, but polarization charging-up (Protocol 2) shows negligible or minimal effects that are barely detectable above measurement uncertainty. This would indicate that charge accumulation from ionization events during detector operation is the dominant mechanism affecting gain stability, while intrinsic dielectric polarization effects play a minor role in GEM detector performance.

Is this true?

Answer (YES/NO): NO